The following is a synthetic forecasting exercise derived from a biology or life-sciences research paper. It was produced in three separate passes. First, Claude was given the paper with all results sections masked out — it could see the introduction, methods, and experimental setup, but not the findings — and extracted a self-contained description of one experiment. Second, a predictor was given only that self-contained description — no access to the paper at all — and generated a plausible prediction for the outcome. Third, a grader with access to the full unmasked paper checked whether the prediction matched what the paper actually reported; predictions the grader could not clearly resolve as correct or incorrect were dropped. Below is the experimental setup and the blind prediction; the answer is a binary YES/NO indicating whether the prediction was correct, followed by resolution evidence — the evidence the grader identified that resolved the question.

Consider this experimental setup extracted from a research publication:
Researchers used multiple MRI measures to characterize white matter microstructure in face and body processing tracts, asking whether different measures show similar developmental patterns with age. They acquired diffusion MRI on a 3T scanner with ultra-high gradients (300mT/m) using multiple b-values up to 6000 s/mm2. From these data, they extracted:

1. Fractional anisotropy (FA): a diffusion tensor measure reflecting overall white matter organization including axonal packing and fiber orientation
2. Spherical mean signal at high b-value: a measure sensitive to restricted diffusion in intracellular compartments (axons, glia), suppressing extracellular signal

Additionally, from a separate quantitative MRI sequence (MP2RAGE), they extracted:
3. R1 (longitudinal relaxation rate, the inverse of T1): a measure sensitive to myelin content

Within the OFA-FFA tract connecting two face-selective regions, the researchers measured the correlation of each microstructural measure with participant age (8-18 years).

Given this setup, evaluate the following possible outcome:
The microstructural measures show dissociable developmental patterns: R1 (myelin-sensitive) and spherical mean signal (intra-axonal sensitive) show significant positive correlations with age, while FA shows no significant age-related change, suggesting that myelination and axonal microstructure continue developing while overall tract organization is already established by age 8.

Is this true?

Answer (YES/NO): YES